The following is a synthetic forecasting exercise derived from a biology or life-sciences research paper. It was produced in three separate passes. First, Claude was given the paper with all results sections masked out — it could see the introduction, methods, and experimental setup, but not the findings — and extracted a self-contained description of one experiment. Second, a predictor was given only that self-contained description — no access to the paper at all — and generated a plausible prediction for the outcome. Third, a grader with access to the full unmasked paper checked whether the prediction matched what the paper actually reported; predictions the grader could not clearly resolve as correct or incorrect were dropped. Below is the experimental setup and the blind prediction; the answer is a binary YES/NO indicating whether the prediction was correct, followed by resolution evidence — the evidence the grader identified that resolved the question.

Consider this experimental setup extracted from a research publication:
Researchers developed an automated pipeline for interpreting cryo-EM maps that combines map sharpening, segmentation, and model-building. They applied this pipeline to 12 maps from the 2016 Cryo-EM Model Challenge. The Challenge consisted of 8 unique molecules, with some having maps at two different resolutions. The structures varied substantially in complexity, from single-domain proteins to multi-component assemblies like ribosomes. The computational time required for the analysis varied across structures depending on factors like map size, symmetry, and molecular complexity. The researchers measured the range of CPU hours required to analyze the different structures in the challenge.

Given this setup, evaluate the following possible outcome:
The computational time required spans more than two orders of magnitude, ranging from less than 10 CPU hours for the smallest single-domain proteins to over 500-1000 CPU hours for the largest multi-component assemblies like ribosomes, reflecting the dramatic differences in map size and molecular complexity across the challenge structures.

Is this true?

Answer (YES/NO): NO